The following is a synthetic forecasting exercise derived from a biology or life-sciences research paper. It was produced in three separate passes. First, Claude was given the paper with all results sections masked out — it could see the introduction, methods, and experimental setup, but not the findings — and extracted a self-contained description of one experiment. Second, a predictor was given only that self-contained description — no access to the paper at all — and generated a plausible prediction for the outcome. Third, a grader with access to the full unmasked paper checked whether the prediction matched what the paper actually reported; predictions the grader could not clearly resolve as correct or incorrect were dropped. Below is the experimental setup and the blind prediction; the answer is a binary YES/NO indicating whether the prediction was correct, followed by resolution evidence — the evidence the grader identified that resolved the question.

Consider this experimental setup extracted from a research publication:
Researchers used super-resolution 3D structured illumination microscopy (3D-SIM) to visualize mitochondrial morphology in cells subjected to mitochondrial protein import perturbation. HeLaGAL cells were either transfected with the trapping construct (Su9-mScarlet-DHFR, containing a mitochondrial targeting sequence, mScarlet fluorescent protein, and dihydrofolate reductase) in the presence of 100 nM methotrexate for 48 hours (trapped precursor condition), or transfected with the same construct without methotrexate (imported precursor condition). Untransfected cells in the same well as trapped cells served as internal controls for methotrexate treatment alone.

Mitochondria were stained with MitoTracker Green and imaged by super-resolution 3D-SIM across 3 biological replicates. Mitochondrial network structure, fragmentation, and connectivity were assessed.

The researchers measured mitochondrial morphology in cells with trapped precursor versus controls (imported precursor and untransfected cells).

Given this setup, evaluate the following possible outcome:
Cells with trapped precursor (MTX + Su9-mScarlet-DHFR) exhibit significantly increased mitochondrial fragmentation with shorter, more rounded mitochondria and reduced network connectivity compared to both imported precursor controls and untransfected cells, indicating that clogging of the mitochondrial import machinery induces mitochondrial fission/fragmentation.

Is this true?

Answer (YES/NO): YES